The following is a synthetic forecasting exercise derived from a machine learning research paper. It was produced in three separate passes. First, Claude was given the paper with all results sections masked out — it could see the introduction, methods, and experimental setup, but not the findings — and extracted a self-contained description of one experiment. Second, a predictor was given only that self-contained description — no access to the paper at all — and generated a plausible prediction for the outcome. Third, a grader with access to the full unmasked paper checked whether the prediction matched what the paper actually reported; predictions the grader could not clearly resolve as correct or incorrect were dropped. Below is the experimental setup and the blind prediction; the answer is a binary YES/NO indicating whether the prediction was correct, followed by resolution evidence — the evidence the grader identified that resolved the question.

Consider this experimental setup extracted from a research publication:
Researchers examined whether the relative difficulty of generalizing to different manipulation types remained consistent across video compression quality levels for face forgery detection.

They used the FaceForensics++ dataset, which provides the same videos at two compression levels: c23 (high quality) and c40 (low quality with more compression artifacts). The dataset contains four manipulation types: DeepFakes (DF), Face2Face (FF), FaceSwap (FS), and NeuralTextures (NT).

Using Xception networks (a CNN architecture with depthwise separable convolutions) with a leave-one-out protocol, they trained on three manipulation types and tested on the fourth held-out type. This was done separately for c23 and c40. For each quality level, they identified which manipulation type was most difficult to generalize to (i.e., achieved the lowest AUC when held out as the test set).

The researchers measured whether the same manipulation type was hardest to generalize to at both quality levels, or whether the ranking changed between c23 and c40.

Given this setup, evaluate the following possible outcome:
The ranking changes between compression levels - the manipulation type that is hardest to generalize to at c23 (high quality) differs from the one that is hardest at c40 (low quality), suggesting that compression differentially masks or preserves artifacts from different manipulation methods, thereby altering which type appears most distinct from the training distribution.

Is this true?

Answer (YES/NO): YES